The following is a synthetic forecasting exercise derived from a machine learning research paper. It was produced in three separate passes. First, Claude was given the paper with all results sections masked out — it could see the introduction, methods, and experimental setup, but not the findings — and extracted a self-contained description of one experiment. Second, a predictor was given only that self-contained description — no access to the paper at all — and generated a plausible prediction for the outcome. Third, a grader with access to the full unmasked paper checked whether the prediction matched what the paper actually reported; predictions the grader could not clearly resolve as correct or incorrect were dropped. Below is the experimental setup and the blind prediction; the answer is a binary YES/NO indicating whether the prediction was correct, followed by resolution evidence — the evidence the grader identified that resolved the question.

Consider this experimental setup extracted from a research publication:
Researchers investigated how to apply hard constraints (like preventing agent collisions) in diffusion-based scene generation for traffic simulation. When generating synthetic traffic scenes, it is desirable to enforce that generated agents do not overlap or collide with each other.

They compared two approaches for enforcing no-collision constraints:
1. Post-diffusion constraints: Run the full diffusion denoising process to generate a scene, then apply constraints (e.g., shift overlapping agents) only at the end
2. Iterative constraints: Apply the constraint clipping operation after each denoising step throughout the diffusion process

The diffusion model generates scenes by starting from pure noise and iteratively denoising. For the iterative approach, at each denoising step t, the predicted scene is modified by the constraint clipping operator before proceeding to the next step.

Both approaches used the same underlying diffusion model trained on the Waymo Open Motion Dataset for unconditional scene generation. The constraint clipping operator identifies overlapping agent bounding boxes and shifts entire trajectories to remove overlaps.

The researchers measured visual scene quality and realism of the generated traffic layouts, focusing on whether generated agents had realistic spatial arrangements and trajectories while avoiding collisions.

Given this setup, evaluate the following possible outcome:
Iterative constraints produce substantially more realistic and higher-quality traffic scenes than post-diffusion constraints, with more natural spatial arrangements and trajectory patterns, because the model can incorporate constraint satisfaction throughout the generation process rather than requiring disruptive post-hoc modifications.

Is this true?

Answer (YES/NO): YES